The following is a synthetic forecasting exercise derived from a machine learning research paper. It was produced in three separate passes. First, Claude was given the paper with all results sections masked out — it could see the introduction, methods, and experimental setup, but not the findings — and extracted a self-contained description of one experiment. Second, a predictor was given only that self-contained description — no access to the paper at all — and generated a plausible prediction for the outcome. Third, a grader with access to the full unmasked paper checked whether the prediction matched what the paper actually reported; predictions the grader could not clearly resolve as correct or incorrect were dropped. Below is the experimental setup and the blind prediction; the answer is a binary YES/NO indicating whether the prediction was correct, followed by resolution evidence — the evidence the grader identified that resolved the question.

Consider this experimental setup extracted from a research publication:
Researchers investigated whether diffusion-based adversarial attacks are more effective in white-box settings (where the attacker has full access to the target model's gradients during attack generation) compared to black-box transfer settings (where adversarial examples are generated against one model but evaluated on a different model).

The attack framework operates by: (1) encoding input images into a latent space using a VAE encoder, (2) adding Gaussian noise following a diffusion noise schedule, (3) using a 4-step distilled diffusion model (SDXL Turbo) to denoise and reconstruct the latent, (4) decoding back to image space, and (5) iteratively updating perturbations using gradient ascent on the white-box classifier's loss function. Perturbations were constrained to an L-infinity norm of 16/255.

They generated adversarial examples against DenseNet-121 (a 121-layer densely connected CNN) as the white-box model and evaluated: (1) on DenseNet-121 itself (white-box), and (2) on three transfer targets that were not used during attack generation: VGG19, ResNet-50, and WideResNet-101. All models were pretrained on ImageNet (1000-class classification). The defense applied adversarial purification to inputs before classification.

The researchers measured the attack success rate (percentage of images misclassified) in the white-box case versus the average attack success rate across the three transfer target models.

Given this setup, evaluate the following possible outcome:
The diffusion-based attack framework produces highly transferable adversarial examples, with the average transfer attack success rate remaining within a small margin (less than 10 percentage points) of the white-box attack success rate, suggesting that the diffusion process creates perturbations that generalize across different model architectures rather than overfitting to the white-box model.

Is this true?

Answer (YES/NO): NO